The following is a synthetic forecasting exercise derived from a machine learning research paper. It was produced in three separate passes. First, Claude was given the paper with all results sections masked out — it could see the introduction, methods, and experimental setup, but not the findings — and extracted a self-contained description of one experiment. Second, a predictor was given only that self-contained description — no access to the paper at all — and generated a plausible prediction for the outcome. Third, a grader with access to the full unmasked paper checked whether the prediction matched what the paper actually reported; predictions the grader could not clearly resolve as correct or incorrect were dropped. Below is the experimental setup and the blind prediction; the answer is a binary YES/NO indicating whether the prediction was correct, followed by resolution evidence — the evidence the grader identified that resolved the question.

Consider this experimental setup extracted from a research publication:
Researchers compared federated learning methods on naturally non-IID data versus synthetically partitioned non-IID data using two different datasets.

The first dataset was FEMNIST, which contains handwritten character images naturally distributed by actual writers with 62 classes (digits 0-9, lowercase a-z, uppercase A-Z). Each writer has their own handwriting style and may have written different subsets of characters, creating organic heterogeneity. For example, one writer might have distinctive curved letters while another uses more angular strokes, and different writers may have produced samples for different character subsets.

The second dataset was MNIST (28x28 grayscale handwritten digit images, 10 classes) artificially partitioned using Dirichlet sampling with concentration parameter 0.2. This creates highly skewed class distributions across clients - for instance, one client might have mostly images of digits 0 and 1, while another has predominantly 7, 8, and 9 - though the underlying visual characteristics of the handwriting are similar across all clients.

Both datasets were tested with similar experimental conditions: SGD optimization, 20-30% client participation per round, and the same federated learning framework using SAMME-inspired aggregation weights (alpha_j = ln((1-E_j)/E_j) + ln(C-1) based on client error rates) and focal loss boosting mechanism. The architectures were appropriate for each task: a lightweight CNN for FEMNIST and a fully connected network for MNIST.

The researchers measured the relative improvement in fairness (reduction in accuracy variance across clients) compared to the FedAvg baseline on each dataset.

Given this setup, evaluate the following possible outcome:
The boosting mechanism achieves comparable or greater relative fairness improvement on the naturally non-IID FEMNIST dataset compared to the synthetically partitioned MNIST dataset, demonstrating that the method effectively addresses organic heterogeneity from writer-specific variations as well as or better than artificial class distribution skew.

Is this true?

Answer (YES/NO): NO